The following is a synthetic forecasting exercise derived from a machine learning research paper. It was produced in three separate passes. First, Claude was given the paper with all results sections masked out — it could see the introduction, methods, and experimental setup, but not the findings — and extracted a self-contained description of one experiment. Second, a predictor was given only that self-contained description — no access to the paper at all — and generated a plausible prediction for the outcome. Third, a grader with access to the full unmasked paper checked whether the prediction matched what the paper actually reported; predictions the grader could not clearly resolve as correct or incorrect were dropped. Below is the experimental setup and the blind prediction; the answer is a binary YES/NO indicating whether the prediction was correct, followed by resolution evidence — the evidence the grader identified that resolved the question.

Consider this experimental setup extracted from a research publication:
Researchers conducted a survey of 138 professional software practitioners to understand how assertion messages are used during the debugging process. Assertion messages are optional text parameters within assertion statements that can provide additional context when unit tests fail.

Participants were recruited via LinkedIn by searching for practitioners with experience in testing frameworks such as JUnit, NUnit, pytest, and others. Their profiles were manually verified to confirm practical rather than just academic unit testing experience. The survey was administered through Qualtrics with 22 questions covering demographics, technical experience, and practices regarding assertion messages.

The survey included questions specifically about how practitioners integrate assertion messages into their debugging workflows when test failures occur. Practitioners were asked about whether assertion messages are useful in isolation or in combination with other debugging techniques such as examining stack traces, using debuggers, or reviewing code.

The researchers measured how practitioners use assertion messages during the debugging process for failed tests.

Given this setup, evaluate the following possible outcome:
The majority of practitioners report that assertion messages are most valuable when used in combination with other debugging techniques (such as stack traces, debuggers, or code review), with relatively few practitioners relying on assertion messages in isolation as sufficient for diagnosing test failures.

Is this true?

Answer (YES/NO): YES